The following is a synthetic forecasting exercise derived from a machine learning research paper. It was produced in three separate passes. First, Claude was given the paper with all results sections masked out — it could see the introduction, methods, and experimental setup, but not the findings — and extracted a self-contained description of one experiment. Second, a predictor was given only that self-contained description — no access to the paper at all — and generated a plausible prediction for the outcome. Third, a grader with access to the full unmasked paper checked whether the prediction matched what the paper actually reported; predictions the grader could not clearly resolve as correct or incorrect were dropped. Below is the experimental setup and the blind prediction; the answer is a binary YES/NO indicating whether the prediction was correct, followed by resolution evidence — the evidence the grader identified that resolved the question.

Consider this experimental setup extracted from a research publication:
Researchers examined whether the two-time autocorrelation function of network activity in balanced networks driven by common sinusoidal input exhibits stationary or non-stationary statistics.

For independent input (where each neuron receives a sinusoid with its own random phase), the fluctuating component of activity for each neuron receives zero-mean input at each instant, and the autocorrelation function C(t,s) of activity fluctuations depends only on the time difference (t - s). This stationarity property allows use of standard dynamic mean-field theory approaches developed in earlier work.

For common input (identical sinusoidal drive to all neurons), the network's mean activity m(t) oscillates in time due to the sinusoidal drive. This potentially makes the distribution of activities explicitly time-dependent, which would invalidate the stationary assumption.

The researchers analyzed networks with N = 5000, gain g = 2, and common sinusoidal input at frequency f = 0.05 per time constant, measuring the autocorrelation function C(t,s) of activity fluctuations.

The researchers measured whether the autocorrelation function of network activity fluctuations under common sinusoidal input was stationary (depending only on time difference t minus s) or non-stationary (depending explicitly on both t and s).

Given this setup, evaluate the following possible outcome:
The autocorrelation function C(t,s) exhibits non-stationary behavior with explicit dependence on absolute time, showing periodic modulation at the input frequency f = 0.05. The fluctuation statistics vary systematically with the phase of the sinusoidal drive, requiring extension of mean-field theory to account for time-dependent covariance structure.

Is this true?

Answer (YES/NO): YES